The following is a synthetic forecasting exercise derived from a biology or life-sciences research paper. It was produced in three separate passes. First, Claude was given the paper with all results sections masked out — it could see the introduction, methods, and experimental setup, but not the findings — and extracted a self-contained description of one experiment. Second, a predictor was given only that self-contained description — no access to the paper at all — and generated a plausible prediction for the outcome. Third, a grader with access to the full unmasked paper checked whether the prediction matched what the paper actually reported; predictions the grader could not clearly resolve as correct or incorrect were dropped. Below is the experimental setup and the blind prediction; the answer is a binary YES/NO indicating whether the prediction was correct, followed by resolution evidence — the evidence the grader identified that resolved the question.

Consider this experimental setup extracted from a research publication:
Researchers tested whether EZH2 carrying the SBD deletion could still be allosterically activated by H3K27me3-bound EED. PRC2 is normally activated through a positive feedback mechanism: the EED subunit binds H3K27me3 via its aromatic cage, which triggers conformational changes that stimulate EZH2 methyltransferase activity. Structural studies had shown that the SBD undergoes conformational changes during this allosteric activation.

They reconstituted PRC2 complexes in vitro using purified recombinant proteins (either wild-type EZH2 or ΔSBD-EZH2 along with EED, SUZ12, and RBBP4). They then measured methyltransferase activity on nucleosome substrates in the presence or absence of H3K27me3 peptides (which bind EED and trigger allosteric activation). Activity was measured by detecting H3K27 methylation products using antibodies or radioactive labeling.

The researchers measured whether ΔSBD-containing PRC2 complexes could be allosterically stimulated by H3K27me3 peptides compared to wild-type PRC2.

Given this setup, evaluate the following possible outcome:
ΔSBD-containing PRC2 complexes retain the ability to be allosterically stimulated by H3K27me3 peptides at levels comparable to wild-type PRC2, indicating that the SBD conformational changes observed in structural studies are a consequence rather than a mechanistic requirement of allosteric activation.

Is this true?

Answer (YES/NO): NO